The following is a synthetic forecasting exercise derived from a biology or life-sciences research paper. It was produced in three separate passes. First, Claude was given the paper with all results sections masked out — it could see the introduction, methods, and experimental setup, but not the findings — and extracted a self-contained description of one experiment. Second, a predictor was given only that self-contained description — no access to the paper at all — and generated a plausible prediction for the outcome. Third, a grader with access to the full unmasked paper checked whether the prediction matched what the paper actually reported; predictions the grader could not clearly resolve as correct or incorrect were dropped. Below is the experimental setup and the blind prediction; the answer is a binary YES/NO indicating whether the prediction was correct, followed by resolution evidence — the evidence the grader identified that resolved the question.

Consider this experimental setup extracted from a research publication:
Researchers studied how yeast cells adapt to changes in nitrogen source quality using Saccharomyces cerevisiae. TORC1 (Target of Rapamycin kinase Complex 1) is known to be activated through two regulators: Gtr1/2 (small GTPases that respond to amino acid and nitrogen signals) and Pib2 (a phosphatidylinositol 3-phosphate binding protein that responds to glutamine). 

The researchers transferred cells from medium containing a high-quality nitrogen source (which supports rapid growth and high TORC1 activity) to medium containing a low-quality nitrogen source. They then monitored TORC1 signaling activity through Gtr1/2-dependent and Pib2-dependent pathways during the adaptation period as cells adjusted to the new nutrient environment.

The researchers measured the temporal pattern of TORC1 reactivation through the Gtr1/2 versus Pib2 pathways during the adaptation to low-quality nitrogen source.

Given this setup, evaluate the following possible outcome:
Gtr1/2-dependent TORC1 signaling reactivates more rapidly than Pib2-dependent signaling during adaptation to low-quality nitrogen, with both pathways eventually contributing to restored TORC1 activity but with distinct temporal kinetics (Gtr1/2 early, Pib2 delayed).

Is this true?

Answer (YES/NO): NO